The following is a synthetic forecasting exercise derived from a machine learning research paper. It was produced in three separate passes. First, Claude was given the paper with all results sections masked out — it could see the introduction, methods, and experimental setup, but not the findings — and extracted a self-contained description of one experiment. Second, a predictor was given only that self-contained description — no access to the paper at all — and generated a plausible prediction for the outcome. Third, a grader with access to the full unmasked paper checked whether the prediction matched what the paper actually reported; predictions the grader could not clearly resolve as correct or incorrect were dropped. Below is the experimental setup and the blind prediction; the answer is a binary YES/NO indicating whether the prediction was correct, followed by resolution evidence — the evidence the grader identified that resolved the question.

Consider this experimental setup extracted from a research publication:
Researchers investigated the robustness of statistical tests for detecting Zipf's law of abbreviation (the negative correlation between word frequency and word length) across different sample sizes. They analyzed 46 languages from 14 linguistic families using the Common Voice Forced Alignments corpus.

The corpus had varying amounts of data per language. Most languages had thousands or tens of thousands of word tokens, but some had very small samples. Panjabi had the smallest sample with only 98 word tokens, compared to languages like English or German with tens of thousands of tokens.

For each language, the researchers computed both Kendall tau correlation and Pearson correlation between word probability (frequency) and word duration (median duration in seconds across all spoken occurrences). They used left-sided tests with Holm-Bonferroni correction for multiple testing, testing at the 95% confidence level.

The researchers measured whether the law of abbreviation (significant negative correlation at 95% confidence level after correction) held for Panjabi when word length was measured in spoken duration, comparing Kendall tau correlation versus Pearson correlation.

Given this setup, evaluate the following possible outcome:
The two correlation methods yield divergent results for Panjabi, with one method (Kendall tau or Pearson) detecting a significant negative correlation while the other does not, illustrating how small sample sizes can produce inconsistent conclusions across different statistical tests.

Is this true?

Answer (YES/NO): YES